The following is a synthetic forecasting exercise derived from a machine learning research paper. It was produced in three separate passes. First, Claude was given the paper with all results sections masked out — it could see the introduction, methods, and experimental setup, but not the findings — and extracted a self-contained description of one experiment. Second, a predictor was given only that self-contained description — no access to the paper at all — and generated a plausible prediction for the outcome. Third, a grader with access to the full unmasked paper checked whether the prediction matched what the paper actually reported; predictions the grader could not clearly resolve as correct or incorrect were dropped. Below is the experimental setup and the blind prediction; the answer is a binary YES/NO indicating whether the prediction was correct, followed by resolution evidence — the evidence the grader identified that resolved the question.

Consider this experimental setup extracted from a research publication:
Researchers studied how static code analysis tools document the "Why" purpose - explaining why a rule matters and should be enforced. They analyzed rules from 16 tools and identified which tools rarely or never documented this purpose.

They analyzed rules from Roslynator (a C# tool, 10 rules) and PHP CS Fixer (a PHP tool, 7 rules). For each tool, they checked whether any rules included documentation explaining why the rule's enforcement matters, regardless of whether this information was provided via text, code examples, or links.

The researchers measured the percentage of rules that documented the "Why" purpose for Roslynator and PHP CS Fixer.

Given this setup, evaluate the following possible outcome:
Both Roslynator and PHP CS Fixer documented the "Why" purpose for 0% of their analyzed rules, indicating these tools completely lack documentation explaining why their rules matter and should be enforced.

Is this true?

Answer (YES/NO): YES